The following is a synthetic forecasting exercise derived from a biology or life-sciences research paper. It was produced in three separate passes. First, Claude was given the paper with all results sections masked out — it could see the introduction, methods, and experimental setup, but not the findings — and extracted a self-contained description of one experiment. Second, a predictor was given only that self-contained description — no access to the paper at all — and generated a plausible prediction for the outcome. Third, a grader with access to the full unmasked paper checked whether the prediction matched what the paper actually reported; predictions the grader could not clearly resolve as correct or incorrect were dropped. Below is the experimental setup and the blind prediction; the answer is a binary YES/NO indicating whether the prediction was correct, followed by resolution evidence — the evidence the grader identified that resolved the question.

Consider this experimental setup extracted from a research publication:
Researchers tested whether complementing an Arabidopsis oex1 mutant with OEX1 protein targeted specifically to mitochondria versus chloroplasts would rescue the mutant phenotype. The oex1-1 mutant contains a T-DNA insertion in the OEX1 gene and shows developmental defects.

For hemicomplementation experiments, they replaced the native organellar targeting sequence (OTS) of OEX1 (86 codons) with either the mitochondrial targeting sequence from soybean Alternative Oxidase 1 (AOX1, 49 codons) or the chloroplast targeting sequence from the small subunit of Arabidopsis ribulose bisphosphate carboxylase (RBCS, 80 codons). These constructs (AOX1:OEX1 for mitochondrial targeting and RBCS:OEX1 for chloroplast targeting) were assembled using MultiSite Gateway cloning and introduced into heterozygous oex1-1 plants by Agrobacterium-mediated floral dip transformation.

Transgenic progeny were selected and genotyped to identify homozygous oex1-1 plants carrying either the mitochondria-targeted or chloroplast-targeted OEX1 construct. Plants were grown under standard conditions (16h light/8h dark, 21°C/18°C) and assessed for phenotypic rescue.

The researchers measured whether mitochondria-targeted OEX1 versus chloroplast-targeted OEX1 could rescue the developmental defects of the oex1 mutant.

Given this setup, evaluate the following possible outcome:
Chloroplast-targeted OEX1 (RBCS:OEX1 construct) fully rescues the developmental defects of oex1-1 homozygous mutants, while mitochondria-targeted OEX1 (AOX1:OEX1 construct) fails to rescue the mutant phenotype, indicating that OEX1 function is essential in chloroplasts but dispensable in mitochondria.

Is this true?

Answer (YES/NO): NO